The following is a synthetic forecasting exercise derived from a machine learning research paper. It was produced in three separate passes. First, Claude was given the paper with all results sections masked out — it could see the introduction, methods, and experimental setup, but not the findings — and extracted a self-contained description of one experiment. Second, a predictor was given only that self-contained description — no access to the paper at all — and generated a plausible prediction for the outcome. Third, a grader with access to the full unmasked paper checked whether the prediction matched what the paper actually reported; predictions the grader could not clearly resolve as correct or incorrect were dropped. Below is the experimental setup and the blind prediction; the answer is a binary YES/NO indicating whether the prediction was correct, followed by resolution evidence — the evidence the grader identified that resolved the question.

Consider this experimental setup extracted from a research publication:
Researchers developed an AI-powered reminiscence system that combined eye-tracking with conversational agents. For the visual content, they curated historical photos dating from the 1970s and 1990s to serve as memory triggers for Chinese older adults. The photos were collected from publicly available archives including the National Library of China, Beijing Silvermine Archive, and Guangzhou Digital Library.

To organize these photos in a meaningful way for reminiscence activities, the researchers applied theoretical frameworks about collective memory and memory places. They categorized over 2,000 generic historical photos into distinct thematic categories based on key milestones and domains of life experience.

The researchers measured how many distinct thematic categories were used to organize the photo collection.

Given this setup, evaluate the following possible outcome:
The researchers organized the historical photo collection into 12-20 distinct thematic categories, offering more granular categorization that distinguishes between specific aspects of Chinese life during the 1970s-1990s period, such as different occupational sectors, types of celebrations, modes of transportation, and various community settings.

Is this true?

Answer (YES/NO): NO